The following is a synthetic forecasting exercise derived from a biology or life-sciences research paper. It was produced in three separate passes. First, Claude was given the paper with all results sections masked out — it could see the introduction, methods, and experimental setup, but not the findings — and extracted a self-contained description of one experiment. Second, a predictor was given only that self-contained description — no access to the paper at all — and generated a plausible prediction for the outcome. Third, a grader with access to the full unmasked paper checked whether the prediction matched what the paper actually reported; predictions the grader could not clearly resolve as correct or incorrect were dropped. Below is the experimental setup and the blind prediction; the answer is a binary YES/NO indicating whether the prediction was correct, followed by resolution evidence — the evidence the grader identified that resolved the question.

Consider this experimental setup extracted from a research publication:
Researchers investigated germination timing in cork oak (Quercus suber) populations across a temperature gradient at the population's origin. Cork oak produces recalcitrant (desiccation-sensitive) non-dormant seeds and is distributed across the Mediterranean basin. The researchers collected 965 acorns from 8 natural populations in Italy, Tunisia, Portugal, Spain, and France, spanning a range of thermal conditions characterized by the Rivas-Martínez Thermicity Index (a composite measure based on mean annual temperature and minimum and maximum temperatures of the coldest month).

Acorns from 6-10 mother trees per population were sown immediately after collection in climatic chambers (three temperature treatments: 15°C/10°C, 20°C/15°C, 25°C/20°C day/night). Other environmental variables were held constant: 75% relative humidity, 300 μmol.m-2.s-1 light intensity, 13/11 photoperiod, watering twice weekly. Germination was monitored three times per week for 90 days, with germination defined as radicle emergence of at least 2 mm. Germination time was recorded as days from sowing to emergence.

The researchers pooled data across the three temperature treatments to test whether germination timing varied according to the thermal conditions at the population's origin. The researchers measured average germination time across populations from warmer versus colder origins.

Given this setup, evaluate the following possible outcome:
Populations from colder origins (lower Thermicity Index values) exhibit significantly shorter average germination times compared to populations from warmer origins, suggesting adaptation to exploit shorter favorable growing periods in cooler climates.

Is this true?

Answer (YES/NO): NO